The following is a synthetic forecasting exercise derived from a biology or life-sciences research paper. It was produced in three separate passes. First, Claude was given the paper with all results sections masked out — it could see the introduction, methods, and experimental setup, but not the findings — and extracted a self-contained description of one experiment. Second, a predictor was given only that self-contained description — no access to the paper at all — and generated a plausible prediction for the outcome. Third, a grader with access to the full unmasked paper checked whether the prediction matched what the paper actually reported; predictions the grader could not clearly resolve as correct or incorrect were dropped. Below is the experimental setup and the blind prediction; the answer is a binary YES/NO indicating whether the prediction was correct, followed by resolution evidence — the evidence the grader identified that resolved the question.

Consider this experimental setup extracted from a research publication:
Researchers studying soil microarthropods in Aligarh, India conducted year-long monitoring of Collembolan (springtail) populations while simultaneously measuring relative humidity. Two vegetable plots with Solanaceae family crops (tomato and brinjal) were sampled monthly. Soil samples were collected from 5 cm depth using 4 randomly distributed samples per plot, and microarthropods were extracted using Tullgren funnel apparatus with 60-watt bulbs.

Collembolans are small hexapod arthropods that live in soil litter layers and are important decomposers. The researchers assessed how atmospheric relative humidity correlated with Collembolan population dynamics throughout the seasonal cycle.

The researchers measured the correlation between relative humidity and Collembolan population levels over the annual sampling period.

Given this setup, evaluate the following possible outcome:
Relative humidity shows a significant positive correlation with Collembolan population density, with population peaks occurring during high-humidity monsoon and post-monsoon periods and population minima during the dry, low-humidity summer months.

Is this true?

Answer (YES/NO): NO